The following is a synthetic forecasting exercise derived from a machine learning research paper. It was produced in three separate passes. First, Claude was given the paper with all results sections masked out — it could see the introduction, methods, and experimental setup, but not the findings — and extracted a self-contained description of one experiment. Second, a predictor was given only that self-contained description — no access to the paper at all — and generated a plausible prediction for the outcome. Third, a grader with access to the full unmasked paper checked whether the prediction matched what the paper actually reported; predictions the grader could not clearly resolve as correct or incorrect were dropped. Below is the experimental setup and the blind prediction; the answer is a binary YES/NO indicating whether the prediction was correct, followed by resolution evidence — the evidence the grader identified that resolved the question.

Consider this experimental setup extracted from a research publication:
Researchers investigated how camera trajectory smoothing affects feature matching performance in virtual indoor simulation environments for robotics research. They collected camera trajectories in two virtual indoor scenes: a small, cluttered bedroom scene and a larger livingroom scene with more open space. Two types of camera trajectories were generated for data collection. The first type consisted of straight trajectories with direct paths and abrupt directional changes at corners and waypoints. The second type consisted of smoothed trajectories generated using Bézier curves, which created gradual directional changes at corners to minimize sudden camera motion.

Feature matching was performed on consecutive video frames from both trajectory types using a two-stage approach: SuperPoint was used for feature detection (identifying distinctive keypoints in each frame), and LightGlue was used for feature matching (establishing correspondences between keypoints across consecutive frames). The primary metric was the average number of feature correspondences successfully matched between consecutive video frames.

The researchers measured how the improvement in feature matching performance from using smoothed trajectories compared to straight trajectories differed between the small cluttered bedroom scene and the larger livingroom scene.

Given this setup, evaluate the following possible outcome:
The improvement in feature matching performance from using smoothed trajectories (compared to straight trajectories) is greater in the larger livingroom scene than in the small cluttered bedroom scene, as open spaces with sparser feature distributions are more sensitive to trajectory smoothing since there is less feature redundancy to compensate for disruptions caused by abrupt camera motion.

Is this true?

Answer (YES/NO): NO